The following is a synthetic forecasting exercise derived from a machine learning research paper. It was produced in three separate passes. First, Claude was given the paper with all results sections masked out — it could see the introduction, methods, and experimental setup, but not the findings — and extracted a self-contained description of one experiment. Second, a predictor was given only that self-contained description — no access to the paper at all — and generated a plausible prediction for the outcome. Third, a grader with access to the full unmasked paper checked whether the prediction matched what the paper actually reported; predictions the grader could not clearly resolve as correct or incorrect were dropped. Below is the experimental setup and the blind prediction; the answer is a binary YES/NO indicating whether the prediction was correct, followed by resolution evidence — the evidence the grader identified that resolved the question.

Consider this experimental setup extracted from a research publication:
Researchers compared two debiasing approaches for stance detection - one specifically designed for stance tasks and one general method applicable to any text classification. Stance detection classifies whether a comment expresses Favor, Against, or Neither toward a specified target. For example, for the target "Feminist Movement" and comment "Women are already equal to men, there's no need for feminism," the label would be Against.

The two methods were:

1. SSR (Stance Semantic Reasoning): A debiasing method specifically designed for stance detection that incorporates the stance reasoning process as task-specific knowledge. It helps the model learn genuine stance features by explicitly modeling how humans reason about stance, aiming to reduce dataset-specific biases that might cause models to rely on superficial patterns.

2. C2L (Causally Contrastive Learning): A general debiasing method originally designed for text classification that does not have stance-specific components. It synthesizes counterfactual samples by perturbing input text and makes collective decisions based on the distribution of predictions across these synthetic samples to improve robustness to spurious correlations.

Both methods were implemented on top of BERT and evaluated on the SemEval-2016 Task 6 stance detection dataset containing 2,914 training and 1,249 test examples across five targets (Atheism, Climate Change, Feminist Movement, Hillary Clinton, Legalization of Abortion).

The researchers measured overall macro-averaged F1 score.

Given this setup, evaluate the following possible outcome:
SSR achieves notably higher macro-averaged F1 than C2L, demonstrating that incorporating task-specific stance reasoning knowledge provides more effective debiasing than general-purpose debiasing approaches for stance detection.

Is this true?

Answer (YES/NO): NO